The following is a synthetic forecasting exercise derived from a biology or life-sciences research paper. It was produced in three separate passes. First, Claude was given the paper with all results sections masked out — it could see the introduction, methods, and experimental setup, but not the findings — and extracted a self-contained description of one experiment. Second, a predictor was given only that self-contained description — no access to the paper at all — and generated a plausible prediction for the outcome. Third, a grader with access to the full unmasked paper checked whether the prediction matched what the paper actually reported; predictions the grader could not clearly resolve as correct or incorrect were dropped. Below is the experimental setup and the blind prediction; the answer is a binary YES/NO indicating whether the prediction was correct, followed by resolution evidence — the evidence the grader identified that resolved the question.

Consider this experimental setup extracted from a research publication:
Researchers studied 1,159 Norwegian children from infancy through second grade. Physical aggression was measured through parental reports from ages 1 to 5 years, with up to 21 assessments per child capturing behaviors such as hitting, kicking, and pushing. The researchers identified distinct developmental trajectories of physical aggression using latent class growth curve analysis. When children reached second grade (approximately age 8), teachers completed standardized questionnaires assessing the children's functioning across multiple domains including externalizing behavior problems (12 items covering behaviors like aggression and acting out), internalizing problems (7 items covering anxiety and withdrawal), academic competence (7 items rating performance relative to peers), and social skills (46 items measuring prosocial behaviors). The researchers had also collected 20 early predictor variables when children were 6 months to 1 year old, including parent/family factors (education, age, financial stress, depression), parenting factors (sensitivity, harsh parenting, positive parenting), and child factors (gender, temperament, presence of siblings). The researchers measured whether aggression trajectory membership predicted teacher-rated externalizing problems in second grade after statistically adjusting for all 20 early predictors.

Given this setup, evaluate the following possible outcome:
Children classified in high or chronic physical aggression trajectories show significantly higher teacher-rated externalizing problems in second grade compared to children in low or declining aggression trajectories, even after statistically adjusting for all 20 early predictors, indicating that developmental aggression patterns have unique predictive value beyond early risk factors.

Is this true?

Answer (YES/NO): YES